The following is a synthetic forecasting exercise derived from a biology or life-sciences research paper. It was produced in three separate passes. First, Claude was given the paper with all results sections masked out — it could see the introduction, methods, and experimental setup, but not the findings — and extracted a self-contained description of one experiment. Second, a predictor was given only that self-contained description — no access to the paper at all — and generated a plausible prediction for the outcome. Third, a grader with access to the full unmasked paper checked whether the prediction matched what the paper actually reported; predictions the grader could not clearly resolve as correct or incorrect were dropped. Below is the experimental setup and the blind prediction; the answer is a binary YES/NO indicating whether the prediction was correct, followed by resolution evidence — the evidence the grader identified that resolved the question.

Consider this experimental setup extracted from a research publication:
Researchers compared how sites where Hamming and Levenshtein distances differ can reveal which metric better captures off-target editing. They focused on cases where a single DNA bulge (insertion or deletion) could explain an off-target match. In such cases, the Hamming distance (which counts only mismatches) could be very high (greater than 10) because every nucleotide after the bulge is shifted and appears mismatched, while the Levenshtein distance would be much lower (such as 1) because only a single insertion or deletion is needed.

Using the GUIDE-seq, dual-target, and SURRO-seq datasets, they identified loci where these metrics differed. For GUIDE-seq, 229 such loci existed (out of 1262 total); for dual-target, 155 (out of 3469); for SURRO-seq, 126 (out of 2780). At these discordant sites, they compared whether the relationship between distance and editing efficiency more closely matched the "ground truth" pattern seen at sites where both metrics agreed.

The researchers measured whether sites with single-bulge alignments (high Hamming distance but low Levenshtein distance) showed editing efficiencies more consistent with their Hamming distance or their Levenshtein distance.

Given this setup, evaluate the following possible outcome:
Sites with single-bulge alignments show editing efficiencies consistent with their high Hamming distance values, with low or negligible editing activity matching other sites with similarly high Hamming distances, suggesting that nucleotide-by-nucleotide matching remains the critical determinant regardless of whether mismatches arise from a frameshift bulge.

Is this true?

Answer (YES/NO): NO